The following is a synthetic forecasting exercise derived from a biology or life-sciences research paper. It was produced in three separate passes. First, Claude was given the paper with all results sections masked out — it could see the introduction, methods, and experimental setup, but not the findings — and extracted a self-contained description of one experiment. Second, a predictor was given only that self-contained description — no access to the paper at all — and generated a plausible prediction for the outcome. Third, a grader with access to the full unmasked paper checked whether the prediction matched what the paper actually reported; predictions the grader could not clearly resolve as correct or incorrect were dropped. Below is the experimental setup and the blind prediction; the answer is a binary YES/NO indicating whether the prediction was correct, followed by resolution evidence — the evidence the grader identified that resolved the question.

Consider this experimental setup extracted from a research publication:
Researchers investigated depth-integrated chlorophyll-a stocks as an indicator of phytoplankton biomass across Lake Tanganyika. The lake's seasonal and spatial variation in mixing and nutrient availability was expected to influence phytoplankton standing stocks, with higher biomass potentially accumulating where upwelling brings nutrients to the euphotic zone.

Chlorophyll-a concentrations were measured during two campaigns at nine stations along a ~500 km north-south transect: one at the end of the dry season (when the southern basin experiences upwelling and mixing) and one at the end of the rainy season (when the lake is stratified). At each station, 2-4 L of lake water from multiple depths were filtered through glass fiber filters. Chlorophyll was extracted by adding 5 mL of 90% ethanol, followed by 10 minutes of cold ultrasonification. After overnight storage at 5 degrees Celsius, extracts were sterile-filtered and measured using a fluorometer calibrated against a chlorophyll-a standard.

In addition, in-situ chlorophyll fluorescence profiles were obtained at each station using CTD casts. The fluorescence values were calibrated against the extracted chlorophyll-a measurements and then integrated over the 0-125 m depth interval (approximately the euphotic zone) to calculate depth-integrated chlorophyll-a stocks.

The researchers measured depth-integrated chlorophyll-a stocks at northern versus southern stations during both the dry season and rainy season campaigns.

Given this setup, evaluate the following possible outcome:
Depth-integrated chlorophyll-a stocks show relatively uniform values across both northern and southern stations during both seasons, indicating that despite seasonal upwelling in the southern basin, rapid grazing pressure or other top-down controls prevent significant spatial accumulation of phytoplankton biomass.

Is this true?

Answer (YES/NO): NO